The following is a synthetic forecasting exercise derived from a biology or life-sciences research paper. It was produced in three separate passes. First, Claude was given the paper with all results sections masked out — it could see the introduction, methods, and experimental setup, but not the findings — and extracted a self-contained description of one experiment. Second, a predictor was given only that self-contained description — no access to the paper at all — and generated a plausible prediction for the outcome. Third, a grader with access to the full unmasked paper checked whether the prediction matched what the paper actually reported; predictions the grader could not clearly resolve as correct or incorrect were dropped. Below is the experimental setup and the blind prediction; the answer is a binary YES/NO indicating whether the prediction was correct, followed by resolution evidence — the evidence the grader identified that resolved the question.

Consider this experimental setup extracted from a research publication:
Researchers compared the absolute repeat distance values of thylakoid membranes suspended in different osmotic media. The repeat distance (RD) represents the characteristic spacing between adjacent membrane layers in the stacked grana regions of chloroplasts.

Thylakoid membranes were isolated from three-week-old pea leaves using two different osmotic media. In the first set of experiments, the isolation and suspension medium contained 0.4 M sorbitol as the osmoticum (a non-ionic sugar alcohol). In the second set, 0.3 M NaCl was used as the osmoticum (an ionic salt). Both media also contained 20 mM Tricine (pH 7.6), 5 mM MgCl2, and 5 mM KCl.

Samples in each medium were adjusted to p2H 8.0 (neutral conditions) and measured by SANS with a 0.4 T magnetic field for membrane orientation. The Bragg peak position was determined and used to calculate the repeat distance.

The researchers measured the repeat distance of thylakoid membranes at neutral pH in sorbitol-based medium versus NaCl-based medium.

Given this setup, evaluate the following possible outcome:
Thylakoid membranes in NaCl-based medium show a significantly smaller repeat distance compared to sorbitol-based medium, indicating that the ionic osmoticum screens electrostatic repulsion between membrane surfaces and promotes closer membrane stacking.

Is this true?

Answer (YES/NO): YES